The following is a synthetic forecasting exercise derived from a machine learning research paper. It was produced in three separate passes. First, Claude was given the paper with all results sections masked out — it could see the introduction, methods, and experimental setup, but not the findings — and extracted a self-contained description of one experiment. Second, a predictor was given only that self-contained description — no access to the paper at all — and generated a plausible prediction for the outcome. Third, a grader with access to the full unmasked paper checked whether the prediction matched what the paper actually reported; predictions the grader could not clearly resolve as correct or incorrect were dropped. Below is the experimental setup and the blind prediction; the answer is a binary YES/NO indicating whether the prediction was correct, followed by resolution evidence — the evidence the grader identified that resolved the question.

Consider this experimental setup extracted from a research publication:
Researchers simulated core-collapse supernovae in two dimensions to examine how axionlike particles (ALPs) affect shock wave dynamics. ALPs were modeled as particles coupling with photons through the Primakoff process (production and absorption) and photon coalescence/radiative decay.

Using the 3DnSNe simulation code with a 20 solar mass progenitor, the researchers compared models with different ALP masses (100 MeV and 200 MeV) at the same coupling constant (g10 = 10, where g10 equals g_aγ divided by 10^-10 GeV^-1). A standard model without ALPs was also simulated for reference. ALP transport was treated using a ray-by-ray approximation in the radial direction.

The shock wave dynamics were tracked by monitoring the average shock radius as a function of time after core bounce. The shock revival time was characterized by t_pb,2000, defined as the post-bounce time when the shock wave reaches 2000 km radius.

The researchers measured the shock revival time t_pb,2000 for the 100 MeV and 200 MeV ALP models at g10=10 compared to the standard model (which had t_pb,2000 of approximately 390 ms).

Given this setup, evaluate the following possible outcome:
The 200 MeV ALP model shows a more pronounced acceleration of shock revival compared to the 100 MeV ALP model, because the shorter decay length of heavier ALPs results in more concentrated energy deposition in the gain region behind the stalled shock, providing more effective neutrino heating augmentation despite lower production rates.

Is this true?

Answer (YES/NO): YES